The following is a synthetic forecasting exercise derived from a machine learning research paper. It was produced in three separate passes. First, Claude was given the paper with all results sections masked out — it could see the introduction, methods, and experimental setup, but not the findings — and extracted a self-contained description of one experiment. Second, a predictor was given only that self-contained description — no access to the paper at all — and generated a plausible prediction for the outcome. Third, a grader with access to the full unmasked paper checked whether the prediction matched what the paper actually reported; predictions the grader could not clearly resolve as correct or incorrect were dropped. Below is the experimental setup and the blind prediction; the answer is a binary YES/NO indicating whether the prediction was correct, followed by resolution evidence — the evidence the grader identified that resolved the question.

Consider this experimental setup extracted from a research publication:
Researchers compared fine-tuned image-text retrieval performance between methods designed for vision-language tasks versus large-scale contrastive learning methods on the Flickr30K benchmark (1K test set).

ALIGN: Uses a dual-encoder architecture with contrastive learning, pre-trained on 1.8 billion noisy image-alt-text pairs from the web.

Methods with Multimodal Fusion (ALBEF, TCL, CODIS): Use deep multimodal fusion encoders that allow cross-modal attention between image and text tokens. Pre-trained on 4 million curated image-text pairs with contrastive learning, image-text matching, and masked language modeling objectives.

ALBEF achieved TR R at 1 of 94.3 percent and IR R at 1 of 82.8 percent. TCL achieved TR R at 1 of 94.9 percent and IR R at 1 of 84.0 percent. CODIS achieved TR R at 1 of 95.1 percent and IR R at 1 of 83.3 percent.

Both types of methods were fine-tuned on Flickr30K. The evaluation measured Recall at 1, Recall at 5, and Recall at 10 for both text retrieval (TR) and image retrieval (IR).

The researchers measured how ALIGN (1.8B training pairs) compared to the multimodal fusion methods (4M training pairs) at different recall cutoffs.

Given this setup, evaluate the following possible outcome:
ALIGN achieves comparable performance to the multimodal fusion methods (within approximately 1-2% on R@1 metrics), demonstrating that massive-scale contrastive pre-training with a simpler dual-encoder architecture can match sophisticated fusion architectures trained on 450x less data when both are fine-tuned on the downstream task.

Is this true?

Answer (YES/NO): YES